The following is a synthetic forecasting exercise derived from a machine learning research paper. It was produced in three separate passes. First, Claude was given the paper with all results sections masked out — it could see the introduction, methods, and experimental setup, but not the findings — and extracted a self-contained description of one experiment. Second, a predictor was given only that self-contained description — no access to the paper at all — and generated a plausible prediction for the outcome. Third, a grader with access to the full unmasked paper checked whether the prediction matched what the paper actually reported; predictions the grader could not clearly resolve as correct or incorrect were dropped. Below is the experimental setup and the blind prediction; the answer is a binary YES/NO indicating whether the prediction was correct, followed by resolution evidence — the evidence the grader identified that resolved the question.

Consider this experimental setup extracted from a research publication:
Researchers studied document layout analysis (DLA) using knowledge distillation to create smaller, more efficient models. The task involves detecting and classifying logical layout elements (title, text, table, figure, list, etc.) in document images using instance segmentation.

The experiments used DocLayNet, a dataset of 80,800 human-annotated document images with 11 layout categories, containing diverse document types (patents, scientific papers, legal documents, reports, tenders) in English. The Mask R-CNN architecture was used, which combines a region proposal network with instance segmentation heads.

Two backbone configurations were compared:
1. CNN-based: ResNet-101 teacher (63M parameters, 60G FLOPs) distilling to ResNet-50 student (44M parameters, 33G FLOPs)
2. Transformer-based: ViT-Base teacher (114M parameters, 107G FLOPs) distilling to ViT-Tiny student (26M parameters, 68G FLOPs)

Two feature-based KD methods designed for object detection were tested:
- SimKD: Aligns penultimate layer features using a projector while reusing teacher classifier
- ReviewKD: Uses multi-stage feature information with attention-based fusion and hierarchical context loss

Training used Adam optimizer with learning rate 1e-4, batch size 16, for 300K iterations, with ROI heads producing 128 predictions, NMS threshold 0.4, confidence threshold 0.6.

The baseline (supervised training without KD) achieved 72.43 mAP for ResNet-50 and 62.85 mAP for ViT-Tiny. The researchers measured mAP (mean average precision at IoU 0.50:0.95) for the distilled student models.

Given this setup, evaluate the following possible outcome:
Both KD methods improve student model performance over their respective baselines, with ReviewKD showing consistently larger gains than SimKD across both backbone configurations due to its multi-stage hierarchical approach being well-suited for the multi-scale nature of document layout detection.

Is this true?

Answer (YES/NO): NO